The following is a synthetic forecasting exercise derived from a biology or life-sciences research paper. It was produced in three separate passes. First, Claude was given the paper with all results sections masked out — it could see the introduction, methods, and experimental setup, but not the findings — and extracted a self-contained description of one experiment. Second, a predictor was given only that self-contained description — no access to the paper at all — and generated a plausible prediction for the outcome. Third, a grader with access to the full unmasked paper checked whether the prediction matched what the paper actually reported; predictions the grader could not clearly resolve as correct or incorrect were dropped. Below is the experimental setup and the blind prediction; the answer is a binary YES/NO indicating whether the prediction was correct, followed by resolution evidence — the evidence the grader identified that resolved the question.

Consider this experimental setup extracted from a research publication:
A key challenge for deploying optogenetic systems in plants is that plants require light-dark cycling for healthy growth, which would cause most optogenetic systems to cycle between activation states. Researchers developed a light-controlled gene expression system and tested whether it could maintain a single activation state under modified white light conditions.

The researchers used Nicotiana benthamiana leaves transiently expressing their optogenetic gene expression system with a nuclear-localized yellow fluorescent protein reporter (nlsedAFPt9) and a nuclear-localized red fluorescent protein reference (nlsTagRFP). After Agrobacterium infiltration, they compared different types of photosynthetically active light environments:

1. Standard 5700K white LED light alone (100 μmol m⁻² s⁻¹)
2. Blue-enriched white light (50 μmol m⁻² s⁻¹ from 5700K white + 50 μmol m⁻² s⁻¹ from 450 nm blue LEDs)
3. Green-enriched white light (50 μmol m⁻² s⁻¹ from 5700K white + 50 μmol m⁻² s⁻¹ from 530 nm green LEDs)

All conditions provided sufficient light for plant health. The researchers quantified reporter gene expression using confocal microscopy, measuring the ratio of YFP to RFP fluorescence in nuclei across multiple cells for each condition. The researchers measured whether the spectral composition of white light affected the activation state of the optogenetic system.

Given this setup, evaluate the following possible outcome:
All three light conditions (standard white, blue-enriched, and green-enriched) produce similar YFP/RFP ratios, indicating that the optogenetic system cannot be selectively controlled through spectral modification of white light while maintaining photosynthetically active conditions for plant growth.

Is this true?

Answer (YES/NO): NO